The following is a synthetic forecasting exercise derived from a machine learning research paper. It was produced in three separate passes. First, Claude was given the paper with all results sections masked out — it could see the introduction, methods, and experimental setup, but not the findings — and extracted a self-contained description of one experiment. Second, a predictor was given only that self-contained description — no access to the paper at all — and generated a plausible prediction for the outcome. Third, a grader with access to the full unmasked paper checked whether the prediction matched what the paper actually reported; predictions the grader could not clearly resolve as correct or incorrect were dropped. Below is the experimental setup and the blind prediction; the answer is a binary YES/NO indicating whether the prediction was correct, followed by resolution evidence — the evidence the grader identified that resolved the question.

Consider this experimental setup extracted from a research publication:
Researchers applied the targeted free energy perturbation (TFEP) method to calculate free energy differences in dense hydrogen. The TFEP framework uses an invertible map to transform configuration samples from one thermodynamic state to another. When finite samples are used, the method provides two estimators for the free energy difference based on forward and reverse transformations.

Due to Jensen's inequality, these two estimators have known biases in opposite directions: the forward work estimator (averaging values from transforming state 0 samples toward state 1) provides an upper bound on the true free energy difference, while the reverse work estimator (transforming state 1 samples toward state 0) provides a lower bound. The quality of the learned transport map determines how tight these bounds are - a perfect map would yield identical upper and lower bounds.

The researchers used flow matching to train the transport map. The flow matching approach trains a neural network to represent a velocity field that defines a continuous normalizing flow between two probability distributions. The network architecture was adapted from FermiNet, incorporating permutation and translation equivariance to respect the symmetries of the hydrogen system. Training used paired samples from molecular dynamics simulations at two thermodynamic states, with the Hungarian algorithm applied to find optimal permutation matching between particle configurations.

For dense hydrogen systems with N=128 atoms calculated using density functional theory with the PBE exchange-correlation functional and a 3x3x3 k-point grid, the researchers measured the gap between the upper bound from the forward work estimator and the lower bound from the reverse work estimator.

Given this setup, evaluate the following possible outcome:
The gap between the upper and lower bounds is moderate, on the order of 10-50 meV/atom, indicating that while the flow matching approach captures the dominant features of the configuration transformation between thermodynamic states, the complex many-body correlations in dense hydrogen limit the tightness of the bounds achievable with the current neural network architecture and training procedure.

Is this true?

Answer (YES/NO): NO